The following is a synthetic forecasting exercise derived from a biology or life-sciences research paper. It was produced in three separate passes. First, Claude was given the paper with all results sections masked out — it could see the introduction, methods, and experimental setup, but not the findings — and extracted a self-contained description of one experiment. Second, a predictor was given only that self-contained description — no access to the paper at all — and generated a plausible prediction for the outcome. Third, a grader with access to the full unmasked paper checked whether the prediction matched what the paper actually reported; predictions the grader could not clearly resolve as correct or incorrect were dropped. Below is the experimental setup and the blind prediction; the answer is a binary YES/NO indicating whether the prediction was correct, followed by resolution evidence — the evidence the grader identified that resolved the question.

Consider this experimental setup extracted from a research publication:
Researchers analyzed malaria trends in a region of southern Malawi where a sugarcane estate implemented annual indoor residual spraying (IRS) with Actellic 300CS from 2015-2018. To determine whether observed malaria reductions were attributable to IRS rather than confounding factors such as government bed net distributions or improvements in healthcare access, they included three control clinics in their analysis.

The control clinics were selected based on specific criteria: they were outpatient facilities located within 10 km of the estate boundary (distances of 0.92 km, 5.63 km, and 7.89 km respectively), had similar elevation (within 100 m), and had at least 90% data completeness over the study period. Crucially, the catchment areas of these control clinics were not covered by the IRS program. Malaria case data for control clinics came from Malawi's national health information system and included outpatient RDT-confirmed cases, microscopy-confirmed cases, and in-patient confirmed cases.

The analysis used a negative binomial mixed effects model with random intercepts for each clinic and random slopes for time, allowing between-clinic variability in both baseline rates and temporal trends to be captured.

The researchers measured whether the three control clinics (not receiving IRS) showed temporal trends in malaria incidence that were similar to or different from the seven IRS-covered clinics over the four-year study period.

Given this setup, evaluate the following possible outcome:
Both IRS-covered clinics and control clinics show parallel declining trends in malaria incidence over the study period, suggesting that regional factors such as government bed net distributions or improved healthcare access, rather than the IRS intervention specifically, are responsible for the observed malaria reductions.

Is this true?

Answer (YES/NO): NO